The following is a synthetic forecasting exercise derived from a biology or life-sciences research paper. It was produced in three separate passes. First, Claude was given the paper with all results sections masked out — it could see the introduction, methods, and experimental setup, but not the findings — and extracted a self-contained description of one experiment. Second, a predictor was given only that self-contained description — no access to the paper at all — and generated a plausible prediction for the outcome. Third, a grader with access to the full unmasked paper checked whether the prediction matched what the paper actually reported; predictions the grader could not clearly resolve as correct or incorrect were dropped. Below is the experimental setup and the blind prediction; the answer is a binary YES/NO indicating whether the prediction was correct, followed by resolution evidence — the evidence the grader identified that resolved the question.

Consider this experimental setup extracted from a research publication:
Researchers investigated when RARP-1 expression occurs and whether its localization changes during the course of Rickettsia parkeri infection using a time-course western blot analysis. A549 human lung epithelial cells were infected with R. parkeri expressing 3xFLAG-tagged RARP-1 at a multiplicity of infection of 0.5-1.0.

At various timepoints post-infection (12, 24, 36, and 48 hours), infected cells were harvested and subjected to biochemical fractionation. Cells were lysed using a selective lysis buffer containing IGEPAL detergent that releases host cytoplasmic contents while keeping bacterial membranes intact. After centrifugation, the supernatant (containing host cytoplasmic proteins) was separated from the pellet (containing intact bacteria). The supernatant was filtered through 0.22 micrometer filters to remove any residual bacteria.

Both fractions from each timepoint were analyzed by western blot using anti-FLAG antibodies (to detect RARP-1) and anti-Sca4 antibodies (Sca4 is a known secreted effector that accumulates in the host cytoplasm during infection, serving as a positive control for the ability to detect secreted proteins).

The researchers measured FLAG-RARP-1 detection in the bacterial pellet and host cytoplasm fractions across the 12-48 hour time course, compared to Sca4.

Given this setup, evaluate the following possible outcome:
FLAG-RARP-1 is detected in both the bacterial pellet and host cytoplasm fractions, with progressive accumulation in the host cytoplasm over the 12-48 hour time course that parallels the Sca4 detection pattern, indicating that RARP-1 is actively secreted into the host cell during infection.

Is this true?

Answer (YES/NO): NO